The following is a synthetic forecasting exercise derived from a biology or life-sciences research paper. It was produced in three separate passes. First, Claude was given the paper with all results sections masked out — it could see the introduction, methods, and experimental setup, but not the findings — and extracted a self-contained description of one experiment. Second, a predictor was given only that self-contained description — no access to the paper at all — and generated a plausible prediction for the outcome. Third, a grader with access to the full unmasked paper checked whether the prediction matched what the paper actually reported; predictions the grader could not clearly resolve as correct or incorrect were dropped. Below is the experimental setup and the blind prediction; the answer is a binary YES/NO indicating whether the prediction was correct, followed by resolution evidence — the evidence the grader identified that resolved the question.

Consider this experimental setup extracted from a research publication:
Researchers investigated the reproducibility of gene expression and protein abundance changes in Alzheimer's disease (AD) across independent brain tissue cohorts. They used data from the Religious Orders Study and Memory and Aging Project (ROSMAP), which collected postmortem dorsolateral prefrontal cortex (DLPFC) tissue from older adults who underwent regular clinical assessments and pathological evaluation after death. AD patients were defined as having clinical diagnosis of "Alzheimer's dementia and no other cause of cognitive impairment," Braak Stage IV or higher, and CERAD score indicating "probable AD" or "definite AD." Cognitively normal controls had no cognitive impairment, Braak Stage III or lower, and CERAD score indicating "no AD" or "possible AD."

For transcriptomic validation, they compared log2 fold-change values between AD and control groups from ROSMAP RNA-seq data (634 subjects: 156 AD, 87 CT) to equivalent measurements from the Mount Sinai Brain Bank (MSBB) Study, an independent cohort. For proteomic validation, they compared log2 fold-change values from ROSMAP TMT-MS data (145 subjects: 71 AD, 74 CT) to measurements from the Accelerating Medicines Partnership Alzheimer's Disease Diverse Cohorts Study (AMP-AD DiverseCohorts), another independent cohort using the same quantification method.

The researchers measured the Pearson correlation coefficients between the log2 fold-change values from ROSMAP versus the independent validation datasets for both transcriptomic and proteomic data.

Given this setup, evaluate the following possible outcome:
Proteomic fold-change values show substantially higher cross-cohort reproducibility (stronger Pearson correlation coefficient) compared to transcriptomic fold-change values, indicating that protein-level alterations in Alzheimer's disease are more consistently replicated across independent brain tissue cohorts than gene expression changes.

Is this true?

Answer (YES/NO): NO